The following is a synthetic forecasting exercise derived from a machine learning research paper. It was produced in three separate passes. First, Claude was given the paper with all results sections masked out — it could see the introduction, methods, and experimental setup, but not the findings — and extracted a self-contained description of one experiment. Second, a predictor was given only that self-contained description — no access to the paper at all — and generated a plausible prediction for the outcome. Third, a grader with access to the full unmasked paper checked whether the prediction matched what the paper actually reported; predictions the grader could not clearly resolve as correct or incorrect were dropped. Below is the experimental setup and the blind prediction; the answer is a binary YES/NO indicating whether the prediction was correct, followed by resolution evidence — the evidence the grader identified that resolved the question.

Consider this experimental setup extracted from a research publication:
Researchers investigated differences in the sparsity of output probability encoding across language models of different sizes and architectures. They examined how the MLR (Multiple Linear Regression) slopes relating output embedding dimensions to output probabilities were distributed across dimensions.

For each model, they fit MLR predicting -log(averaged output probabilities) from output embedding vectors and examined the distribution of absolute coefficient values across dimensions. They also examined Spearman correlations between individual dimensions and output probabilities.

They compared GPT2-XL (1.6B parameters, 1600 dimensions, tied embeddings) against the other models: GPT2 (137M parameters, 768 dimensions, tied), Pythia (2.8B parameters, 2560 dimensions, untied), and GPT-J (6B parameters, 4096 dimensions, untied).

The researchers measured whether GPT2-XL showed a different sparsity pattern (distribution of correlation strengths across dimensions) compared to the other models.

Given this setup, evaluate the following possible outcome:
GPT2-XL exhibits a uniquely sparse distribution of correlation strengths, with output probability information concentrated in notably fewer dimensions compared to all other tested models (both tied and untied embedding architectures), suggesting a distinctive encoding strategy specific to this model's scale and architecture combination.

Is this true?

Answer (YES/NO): NO